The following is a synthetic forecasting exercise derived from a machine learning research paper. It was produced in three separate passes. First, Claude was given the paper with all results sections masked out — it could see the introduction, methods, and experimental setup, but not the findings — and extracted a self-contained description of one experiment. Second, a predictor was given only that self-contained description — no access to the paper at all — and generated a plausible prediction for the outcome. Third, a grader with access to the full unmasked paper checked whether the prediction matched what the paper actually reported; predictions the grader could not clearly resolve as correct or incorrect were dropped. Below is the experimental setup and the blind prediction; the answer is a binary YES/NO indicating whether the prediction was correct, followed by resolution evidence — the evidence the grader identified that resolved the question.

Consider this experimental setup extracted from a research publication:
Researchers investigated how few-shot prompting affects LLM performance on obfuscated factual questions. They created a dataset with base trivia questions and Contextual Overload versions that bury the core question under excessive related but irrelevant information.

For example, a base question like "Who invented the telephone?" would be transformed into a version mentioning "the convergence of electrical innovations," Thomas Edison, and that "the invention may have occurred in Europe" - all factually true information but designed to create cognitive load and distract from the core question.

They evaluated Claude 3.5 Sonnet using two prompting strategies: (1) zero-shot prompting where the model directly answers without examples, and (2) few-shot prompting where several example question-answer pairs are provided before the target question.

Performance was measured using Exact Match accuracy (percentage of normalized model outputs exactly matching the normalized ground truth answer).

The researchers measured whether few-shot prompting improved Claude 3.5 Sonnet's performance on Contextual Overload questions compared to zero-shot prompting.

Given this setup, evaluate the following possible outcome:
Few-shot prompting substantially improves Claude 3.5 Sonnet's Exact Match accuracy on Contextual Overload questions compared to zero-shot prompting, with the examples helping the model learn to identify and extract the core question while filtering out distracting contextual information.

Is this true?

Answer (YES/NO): NO